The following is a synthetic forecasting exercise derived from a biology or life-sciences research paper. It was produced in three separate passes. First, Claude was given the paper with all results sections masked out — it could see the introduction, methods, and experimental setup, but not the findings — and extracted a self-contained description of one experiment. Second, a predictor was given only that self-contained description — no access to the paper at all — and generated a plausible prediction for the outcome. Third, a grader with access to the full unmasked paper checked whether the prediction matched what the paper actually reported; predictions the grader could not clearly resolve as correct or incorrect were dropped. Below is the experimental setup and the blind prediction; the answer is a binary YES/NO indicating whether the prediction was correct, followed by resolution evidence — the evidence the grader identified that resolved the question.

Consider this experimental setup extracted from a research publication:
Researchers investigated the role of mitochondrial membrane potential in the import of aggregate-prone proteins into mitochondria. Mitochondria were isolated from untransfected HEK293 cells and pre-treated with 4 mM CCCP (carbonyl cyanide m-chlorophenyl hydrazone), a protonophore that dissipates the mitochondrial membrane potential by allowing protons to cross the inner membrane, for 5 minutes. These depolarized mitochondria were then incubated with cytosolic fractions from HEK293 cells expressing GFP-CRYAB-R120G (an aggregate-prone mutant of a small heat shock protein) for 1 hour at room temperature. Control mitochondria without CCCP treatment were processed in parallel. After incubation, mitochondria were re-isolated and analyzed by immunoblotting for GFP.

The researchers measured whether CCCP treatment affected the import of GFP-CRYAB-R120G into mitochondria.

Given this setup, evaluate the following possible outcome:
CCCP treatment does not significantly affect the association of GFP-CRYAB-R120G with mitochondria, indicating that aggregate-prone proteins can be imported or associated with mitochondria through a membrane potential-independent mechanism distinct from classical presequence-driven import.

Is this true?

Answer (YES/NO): NO